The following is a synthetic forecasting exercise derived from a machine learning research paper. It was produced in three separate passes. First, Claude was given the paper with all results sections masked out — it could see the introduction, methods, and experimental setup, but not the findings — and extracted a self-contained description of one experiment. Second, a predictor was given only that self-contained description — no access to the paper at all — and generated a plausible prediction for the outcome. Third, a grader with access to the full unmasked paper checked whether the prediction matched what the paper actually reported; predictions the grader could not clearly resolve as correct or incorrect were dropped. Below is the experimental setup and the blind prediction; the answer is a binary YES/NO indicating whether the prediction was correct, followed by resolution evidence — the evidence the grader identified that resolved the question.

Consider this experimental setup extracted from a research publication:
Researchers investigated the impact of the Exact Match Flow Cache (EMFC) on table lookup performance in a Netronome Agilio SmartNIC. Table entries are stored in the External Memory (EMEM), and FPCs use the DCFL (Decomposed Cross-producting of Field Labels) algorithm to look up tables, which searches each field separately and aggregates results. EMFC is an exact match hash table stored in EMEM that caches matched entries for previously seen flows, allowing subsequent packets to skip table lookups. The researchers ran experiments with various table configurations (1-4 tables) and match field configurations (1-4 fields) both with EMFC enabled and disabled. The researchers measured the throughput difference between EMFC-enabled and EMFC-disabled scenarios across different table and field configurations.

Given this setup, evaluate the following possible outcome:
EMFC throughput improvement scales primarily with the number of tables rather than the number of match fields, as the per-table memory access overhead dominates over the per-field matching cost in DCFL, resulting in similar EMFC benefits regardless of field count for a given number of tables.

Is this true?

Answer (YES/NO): NO